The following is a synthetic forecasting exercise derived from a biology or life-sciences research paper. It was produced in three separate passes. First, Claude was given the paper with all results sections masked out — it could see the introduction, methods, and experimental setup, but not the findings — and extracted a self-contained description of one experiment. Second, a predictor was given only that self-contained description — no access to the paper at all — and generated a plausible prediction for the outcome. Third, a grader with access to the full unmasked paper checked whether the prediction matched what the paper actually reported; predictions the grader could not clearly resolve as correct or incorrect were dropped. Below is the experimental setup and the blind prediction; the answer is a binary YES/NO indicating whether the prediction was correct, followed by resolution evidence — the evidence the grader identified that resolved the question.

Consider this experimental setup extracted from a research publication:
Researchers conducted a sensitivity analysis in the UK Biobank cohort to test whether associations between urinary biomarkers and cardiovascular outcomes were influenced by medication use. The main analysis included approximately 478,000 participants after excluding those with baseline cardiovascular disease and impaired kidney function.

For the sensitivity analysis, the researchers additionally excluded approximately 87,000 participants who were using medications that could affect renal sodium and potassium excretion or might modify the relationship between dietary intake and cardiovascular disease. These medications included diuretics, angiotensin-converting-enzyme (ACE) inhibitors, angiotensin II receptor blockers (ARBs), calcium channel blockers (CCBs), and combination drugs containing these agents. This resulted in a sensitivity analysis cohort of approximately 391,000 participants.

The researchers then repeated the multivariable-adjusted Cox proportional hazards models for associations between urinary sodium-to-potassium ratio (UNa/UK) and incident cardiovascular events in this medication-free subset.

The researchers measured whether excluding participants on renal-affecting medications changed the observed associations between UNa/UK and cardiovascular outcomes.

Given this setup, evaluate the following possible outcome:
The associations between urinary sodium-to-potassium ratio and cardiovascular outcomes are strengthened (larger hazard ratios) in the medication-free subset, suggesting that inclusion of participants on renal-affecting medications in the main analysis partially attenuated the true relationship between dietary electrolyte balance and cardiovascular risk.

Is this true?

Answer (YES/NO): NO